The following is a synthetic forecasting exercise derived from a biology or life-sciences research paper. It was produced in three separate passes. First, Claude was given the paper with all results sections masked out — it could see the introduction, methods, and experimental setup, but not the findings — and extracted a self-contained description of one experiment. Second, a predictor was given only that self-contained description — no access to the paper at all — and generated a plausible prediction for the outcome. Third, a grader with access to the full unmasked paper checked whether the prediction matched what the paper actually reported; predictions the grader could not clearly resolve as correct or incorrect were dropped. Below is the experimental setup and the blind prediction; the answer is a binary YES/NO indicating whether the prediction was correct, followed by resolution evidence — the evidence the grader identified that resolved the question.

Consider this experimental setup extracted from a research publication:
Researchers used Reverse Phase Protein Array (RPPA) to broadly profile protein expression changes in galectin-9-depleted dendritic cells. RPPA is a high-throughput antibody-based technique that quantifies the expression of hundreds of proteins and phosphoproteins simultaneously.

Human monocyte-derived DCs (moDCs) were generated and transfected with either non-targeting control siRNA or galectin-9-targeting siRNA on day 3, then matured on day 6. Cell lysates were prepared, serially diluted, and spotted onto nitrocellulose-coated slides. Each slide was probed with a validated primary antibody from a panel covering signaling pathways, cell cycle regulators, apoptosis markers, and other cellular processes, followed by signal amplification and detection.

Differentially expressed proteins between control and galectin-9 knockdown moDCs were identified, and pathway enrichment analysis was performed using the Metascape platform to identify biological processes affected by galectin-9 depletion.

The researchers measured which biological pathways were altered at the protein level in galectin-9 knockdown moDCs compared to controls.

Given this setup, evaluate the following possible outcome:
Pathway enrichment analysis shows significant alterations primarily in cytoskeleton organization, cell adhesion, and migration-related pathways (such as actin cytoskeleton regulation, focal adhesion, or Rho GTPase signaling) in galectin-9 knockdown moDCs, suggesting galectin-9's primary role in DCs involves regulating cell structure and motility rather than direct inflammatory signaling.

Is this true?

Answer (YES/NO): NO